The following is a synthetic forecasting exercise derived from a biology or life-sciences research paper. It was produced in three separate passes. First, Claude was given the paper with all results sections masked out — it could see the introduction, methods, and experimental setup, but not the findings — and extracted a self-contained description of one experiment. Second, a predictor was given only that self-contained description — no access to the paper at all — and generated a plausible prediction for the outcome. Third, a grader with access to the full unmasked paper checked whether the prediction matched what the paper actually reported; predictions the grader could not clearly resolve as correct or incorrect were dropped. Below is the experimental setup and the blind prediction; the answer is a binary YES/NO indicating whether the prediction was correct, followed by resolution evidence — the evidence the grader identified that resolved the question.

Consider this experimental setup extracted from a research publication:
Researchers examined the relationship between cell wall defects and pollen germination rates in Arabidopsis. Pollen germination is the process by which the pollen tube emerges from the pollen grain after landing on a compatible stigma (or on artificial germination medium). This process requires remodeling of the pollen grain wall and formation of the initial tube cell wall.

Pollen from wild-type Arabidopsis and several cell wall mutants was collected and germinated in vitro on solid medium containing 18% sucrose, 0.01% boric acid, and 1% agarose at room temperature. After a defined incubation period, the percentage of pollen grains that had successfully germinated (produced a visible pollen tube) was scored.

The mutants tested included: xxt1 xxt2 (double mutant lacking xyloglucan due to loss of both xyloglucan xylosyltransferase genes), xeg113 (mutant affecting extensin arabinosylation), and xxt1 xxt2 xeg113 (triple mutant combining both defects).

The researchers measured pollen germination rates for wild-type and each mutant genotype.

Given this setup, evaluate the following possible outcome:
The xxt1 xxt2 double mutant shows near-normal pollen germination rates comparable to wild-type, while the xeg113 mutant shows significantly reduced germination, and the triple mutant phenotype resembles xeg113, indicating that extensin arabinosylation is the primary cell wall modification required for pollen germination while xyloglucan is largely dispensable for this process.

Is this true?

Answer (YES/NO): NO